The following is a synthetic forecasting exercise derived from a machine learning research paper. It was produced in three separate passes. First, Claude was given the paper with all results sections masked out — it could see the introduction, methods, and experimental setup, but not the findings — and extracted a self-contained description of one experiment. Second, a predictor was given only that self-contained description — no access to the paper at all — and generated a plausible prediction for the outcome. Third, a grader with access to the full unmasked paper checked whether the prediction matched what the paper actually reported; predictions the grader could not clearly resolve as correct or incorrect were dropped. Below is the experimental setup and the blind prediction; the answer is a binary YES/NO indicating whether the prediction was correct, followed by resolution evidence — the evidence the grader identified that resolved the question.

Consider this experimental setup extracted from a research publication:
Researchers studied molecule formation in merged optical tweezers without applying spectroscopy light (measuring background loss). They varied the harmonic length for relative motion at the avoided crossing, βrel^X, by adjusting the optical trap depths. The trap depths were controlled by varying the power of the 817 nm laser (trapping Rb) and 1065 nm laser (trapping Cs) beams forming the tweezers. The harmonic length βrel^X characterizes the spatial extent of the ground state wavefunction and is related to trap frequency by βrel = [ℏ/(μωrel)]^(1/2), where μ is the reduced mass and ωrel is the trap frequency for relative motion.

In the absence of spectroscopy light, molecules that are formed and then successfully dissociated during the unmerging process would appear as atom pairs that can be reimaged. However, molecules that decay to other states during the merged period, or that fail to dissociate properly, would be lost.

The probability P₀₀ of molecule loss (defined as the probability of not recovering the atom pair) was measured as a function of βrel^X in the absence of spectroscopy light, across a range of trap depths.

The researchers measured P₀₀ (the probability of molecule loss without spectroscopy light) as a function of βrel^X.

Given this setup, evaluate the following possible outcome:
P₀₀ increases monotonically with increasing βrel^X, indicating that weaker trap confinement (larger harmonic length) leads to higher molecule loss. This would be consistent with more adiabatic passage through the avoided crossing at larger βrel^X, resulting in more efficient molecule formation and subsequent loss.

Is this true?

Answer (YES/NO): NO